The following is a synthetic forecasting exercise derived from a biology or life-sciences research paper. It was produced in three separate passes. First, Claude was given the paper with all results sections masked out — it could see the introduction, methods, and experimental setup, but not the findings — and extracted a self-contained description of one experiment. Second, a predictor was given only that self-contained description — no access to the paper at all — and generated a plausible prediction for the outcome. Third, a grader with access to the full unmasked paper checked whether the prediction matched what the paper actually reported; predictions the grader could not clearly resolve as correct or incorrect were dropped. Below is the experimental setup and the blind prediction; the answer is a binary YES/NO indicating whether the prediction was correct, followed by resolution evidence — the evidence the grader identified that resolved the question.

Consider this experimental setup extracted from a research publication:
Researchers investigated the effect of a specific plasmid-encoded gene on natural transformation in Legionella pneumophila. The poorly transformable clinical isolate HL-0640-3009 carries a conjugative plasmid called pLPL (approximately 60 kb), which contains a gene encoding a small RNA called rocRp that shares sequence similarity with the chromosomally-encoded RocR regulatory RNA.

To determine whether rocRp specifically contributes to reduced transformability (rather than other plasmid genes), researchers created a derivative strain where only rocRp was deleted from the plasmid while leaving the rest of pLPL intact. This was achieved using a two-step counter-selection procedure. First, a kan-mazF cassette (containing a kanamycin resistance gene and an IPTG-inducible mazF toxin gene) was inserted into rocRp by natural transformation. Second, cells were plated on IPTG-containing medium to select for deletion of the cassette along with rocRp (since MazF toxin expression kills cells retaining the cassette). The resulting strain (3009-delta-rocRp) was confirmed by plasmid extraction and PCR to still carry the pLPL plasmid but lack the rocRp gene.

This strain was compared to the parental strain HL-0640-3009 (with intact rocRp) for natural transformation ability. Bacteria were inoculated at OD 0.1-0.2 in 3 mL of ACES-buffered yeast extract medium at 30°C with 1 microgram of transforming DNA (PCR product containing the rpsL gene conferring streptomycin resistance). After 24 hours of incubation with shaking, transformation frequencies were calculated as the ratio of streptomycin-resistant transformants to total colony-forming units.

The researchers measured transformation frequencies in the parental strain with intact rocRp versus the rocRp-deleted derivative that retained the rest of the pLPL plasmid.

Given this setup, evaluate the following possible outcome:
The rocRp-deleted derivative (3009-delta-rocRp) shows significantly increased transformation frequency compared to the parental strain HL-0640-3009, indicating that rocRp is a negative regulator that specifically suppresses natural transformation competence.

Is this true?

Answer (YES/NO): YES